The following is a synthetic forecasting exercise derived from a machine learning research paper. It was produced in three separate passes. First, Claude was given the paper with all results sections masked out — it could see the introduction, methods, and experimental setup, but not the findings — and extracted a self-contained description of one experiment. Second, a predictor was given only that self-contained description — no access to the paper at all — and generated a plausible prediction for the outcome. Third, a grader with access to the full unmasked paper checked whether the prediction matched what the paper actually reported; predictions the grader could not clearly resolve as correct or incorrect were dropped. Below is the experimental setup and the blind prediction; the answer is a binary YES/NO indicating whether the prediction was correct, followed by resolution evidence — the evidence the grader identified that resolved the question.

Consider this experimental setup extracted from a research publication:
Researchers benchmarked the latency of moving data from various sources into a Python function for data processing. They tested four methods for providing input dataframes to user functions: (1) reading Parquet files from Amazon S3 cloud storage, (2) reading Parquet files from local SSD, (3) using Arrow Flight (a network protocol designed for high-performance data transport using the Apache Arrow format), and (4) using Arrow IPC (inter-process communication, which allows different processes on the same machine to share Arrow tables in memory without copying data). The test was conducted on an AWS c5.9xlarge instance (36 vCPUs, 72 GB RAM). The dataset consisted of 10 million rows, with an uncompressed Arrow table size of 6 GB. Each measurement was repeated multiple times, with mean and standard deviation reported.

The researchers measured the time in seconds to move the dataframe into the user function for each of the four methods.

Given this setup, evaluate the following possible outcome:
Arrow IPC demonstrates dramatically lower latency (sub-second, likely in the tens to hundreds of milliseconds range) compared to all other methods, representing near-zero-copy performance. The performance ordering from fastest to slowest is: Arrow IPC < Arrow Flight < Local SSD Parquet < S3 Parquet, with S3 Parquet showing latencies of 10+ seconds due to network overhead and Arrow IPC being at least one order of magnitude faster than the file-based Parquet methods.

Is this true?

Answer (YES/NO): NO